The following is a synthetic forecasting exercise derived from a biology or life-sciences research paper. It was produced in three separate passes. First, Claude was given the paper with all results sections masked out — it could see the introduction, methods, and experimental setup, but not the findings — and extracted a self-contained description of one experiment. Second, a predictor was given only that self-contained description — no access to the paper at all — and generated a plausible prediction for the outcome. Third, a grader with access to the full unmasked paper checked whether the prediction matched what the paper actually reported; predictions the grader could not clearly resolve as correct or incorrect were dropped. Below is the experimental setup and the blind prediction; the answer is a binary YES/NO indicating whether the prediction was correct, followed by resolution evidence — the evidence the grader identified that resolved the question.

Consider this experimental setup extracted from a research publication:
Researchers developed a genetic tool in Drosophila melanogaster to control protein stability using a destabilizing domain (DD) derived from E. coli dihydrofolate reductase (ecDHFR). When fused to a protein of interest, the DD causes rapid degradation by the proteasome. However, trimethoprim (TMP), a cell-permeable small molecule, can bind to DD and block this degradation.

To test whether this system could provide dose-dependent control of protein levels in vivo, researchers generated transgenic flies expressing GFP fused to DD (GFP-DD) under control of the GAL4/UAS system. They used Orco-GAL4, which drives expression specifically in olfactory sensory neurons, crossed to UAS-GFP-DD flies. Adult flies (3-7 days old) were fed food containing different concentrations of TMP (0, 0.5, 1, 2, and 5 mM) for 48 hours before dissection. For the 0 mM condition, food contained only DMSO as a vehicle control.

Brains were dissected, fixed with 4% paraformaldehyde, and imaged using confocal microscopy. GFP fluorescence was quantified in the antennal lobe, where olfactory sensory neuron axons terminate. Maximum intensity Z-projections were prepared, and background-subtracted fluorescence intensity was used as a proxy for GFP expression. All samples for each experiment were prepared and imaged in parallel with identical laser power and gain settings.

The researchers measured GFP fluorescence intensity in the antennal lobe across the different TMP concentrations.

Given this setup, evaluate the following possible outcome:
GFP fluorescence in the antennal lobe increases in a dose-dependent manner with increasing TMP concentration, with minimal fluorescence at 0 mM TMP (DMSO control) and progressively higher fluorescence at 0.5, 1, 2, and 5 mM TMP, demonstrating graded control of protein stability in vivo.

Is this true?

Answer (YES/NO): NO